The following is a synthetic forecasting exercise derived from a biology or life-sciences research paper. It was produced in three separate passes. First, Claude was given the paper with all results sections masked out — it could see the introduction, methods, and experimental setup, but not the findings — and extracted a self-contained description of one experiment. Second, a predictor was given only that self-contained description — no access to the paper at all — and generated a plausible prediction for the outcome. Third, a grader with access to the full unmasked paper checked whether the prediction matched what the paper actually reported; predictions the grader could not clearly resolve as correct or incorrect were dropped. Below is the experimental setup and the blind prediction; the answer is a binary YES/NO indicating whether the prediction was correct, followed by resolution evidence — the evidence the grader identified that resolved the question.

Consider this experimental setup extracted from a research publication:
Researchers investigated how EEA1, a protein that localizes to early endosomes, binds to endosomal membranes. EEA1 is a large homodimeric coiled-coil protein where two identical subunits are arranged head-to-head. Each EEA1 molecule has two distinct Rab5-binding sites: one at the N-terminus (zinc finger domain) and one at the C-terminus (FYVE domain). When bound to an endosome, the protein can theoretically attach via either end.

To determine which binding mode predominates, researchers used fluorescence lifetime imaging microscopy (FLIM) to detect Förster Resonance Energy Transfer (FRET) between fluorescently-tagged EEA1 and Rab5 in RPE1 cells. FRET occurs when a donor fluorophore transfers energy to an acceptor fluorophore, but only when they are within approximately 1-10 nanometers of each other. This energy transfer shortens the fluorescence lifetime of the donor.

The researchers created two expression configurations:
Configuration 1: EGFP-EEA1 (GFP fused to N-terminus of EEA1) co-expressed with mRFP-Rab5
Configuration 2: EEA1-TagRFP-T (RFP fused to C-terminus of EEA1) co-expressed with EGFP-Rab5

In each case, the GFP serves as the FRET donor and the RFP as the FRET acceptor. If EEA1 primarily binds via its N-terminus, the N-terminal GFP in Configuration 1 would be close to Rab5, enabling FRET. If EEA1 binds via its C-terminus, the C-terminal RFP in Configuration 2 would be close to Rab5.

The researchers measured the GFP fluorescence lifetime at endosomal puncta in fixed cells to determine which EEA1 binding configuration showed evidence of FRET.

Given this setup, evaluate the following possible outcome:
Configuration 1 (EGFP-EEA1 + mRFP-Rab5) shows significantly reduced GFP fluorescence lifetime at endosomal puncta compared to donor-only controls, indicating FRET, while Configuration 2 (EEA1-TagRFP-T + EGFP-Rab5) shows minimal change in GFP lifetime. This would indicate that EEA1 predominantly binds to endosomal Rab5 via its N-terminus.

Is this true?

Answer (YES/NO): NO